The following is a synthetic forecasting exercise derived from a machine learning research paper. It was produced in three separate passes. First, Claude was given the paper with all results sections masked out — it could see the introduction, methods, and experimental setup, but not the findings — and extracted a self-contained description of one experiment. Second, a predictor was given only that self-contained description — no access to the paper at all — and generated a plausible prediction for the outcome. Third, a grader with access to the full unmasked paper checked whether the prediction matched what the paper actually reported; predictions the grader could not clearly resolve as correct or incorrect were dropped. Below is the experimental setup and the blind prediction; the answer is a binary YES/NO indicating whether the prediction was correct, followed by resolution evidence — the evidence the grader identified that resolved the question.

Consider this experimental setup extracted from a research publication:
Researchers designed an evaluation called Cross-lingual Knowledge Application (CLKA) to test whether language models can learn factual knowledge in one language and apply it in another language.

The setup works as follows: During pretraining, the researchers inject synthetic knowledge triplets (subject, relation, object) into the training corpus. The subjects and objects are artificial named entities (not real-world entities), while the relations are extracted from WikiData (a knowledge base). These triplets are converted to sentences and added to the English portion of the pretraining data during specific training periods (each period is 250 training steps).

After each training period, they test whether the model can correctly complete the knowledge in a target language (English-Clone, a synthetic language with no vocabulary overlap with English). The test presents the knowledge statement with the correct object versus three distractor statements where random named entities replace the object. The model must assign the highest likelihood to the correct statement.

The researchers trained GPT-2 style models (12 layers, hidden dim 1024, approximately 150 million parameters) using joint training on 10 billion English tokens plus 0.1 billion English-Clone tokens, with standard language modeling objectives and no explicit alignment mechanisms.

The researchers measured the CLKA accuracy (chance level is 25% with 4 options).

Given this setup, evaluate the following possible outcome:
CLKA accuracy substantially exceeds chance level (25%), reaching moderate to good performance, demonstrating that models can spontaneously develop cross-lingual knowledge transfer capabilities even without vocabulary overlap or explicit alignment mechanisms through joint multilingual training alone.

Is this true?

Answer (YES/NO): NO